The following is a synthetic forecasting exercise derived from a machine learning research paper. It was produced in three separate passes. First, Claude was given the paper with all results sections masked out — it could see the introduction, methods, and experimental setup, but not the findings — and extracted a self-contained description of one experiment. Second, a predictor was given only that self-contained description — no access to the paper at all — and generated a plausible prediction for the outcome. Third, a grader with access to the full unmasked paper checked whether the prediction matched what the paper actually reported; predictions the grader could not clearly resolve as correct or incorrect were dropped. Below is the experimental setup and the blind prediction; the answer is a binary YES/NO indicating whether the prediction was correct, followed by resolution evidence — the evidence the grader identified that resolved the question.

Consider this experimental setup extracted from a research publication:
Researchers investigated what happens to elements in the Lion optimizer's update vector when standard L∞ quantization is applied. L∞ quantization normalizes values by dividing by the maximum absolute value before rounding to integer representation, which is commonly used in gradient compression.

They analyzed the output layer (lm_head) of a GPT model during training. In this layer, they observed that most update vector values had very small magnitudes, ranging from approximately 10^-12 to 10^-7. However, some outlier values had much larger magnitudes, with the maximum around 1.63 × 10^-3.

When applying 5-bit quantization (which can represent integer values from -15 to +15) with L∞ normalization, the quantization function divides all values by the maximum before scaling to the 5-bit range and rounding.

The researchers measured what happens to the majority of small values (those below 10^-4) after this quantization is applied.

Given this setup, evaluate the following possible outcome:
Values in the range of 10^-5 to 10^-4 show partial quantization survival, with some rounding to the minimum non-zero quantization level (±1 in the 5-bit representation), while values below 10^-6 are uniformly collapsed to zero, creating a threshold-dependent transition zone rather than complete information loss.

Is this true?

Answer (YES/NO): NO